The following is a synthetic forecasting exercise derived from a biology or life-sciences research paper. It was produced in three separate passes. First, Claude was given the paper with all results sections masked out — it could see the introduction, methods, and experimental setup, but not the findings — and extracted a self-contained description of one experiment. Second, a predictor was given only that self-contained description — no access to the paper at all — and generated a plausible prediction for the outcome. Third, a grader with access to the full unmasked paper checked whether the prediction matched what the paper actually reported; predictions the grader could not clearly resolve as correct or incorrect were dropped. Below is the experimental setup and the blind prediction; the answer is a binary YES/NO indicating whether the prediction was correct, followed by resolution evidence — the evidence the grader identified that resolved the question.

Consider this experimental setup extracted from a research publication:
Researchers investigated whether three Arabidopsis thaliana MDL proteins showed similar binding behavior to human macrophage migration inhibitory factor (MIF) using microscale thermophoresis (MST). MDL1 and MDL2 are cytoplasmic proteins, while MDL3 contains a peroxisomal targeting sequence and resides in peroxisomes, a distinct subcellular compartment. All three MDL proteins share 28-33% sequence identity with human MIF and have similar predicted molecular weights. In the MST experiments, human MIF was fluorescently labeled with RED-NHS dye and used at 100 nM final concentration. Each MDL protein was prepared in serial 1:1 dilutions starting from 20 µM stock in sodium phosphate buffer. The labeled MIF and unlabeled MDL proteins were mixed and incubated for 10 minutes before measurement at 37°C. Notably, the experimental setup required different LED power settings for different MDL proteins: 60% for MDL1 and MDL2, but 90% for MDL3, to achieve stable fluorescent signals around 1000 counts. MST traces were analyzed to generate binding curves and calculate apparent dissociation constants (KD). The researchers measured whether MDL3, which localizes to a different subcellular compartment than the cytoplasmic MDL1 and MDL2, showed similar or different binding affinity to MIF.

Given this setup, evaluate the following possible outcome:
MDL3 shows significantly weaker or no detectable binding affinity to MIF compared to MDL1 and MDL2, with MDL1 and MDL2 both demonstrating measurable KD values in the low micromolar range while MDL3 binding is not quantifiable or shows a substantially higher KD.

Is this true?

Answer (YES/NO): NO